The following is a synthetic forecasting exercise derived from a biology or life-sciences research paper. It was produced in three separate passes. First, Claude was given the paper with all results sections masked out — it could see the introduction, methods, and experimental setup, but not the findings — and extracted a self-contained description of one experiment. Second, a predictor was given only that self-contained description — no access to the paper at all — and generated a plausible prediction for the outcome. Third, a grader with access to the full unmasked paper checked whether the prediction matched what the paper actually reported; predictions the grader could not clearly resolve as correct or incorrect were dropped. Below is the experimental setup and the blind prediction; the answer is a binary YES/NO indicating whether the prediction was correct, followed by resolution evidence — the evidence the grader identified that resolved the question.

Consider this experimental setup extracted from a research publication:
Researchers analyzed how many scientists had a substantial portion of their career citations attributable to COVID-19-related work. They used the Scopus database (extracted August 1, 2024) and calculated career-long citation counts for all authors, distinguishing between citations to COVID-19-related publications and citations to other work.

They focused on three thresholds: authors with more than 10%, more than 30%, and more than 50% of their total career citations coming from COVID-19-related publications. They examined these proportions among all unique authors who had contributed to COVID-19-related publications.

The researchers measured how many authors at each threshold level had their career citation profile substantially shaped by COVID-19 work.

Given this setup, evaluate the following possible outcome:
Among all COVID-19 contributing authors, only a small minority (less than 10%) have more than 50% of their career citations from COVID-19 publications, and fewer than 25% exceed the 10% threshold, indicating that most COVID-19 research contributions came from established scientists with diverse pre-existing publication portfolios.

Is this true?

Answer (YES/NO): NO